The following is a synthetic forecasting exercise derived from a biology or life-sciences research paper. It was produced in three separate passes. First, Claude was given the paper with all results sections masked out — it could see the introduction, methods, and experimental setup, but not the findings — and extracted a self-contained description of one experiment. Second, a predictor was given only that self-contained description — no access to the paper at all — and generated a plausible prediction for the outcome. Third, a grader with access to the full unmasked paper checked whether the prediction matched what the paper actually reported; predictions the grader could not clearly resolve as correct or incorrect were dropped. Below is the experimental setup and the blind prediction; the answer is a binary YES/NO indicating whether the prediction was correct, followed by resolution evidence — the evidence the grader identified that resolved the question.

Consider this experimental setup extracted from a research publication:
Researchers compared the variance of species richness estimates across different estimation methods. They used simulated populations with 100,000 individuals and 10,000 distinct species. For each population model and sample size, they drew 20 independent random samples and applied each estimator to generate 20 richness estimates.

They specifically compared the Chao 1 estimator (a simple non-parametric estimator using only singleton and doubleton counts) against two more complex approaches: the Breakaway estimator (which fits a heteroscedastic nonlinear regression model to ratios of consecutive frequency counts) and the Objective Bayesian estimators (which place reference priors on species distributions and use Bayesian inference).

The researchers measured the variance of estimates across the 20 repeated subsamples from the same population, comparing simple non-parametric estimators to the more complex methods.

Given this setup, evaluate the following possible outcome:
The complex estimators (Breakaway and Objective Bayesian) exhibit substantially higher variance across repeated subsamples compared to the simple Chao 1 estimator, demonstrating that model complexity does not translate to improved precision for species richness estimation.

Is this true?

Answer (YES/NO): YES